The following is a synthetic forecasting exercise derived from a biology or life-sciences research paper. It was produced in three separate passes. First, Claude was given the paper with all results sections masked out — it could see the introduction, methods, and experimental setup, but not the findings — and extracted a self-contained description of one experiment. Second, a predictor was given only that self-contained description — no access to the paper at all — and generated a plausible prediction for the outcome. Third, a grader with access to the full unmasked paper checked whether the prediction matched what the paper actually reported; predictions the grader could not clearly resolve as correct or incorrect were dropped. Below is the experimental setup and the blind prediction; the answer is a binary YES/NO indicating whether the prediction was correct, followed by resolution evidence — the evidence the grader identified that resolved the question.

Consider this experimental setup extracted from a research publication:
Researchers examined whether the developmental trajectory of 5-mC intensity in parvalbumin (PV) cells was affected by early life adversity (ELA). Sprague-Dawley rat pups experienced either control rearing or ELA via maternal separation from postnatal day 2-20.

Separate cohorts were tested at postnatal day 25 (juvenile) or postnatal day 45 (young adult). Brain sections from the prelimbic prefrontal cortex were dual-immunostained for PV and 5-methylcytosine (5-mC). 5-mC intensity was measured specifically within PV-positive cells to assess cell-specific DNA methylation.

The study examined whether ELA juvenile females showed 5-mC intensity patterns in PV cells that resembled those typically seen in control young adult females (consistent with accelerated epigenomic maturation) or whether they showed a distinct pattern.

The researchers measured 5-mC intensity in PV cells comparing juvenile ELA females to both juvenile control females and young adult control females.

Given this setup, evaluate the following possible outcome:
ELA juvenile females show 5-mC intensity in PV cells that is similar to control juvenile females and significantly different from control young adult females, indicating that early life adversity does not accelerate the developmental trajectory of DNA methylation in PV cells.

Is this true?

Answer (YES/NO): NO